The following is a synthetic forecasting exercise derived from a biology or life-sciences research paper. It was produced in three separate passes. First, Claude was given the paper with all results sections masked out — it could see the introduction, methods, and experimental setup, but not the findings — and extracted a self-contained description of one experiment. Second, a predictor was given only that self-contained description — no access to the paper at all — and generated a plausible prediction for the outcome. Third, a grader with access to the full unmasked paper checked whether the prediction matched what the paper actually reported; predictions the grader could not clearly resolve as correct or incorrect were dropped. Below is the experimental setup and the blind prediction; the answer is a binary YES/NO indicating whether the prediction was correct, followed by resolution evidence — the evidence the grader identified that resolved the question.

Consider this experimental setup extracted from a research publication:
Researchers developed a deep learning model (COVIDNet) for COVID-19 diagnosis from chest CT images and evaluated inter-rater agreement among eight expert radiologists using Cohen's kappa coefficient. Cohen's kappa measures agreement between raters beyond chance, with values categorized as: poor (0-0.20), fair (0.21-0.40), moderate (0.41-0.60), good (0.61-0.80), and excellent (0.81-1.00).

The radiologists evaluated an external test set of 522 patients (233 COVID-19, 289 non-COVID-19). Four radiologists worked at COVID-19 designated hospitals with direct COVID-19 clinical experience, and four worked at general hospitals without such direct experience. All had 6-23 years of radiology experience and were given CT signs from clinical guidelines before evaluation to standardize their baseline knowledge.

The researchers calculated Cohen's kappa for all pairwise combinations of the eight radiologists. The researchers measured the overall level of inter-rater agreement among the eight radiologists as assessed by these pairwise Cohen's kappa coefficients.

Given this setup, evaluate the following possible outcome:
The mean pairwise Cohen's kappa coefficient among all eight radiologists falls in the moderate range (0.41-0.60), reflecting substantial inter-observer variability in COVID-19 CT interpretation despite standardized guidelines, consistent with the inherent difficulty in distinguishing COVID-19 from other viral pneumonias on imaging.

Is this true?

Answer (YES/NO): NO